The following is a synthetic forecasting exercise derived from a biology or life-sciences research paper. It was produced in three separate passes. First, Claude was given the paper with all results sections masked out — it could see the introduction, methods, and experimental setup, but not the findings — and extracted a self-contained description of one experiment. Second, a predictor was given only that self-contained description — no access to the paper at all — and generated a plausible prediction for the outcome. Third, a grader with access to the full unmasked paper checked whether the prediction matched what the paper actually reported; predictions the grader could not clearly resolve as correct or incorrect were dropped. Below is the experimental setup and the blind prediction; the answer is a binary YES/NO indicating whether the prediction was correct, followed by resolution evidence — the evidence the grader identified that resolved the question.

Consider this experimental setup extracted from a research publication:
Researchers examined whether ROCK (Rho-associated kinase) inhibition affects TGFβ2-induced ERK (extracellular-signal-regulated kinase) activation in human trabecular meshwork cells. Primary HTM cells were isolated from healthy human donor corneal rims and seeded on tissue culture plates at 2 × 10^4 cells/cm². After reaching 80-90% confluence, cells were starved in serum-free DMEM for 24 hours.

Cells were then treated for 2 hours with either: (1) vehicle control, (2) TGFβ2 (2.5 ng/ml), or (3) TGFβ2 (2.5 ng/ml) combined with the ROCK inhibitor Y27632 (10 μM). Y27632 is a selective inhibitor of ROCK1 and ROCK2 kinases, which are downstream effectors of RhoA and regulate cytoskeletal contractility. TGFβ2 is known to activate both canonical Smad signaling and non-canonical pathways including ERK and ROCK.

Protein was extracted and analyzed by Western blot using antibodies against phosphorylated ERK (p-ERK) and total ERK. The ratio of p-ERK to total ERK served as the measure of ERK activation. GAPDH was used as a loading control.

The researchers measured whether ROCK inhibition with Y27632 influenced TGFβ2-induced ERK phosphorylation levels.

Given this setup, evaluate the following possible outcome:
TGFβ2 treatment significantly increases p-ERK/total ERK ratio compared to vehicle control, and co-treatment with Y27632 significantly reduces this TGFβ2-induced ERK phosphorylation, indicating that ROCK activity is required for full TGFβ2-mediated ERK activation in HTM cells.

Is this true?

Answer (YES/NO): NO